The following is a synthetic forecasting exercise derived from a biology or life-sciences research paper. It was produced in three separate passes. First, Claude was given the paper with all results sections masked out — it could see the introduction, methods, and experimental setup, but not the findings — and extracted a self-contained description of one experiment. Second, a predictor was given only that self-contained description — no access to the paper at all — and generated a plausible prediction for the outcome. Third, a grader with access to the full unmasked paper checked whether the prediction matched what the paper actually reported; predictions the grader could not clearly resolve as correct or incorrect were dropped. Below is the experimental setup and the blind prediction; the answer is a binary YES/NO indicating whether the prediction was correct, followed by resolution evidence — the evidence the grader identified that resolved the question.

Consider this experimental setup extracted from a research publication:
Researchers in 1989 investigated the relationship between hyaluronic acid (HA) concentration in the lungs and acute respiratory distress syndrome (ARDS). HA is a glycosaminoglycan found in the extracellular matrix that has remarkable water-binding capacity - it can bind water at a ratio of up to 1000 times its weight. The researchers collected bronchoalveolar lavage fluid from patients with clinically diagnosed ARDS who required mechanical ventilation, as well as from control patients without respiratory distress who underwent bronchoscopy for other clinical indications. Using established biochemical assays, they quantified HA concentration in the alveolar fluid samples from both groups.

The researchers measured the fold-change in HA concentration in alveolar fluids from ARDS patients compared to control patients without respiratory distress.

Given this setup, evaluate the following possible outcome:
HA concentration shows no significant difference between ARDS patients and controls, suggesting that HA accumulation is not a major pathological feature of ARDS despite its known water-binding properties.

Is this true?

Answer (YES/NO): NO